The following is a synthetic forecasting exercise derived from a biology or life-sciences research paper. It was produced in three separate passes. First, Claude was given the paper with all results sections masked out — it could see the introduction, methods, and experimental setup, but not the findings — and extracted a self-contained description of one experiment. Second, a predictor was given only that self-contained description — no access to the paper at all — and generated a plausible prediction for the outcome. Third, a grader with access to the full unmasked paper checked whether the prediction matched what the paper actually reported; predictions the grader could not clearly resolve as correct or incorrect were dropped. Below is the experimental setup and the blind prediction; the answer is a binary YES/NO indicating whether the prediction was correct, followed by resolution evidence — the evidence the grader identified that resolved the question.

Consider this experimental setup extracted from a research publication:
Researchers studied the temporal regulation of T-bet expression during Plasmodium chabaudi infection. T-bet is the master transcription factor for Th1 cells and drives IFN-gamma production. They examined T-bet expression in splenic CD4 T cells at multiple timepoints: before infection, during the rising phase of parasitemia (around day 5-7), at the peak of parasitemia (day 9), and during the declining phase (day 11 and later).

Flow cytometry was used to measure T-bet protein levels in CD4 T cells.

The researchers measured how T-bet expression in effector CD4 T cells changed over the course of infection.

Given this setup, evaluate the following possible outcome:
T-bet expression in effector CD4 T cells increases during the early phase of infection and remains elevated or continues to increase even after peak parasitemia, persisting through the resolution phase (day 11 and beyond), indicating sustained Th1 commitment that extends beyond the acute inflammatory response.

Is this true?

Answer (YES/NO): NO